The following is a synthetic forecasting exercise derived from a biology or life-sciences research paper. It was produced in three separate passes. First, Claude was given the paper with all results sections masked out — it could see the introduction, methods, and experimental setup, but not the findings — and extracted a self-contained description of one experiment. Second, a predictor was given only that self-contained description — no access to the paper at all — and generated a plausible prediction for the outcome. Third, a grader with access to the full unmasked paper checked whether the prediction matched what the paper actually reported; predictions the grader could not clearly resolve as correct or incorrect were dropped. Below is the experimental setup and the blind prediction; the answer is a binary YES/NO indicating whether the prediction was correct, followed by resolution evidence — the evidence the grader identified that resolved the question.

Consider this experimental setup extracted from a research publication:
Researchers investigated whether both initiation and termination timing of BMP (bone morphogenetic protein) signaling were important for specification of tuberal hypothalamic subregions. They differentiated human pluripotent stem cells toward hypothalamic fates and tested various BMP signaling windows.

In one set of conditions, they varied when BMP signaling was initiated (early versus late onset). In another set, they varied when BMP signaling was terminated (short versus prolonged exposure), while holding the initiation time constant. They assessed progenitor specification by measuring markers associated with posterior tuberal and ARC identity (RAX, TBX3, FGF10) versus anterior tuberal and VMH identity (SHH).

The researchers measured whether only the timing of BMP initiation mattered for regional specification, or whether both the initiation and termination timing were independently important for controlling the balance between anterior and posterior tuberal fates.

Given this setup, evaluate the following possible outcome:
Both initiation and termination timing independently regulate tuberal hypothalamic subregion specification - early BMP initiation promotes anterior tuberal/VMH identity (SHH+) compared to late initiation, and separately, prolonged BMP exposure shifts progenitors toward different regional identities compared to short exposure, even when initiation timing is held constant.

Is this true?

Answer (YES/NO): NO